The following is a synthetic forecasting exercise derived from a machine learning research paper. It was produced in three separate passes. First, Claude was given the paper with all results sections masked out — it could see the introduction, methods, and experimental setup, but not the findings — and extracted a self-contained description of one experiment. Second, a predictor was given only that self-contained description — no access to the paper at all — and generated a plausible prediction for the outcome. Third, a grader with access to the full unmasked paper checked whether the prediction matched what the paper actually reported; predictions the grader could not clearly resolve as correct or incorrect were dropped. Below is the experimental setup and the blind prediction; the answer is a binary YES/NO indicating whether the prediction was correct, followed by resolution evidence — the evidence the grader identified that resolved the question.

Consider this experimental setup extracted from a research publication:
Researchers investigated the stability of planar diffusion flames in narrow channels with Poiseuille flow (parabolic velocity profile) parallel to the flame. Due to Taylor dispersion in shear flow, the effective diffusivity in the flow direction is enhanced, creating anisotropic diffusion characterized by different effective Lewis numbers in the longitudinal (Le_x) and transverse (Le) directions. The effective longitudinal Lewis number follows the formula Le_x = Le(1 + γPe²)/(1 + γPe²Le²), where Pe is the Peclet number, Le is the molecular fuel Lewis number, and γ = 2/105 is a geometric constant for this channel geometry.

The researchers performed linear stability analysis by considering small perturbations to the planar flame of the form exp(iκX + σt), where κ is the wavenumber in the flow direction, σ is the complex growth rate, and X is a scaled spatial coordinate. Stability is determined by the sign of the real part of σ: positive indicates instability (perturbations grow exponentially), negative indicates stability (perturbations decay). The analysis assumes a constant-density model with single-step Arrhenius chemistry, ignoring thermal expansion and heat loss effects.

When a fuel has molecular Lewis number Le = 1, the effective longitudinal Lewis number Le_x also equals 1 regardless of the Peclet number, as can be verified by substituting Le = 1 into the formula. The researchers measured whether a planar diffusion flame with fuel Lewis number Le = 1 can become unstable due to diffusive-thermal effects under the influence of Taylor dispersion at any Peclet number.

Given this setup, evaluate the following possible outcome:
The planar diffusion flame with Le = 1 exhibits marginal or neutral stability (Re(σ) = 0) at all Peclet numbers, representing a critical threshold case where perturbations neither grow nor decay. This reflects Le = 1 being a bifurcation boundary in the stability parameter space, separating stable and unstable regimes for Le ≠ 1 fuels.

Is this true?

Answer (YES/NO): NO